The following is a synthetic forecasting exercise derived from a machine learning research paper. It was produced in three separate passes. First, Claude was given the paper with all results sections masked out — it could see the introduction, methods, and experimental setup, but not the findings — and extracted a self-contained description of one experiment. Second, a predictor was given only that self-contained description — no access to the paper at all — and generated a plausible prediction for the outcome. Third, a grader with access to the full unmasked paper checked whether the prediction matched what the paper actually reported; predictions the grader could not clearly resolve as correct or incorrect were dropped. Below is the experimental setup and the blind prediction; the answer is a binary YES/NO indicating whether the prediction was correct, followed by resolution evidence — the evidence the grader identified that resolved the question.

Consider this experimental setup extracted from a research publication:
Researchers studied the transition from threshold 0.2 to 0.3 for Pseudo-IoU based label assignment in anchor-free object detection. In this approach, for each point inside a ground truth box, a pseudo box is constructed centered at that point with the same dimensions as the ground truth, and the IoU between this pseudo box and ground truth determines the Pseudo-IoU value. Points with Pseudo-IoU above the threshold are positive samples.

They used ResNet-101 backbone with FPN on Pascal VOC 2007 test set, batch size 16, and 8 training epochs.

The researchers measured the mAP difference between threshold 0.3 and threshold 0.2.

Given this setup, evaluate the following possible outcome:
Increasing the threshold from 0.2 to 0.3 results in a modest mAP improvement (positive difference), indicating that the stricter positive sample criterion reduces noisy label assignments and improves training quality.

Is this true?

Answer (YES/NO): YES